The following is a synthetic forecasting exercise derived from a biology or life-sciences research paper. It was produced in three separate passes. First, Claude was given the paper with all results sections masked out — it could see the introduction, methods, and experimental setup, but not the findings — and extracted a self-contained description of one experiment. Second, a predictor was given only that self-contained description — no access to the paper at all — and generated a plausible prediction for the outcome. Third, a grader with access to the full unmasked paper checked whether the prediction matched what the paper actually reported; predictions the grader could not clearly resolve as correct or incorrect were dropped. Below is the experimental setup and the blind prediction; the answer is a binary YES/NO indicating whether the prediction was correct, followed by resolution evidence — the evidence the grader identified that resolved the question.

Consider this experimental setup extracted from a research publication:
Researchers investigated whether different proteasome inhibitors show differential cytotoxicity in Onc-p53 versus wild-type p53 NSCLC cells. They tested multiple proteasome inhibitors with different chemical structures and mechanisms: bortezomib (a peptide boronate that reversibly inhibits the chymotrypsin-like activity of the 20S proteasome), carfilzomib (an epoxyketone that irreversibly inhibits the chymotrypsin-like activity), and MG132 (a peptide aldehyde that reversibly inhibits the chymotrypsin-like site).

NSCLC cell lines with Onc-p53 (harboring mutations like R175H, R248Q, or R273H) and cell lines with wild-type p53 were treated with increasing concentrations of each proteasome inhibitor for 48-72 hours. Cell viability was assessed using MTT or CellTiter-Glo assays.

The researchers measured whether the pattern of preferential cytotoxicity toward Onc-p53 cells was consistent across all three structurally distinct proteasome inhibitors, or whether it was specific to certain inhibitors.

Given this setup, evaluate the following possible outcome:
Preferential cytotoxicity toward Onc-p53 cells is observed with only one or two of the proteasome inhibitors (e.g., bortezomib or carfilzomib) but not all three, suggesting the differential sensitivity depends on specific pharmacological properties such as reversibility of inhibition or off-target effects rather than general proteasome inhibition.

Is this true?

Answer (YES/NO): NO